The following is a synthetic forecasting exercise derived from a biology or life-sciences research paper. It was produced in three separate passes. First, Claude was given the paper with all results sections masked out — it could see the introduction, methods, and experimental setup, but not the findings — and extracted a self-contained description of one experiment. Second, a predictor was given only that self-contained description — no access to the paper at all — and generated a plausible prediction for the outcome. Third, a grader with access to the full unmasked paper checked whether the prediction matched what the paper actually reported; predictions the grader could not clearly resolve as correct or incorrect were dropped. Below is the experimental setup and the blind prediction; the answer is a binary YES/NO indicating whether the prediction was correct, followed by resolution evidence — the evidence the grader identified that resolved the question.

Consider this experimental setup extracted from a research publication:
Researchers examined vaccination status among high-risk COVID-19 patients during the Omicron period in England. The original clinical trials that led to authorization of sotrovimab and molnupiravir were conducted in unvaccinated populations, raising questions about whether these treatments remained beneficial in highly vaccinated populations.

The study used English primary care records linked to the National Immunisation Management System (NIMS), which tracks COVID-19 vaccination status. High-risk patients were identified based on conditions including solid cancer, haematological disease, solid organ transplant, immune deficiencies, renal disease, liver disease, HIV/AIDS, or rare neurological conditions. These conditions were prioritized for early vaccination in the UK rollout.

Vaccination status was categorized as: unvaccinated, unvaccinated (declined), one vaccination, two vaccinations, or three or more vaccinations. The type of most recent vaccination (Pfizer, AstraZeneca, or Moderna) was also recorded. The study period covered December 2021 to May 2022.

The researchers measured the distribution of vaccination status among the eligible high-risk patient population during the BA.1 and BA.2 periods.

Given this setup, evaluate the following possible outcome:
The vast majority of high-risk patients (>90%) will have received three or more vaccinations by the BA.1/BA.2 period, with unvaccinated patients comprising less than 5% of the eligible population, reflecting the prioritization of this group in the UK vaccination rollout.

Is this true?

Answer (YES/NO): NO